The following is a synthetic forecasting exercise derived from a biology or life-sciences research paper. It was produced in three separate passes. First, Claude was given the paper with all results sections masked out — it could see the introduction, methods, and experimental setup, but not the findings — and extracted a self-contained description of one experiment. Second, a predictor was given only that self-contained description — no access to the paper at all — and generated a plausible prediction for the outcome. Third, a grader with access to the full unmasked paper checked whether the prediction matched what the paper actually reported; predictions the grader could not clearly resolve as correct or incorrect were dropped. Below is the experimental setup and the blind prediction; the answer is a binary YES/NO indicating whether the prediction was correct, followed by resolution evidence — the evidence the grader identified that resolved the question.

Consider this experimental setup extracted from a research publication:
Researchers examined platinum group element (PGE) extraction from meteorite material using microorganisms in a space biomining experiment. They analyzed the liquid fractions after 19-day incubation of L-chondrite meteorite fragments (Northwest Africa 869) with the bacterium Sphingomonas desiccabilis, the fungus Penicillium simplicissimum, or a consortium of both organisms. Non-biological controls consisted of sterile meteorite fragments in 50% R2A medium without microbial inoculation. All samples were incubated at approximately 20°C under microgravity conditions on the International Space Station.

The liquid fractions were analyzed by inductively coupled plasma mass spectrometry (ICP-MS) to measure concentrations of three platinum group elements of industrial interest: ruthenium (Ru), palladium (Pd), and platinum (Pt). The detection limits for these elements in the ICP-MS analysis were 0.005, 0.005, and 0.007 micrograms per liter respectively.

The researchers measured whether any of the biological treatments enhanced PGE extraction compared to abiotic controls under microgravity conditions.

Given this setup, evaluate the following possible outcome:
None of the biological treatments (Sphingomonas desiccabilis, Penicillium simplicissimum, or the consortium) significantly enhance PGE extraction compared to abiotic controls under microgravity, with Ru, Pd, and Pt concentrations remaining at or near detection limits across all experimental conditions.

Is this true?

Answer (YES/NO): NO